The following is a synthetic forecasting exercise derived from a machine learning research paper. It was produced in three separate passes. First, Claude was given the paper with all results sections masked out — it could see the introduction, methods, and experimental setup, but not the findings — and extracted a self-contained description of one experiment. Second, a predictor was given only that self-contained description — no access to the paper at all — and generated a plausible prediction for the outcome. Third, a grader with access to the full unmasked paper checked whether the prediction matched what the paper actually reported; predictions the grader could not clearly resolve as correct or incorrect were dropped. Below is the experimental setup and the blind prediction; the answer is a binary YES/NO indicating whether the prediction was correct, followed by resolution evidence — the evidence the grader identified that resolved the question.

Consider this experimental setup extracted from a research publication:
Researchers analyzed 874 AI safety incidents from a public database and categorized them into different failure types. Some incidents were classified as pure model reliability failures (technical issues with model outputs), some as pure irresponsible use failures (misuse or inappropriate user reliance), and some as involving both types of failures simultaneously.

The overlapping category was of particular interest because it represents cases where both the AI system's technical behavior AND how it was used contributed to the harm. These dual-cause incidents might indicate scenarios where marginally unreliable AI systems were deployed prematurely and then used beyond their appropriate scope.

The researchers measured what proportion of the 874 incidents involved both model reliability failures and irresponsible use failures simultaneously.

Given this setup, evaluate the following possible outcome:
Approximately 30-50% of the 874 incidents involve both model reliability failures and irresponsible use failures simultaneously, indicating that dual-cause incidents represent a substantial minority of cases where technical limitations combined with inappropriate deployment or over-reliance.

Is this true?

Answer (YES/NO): NO